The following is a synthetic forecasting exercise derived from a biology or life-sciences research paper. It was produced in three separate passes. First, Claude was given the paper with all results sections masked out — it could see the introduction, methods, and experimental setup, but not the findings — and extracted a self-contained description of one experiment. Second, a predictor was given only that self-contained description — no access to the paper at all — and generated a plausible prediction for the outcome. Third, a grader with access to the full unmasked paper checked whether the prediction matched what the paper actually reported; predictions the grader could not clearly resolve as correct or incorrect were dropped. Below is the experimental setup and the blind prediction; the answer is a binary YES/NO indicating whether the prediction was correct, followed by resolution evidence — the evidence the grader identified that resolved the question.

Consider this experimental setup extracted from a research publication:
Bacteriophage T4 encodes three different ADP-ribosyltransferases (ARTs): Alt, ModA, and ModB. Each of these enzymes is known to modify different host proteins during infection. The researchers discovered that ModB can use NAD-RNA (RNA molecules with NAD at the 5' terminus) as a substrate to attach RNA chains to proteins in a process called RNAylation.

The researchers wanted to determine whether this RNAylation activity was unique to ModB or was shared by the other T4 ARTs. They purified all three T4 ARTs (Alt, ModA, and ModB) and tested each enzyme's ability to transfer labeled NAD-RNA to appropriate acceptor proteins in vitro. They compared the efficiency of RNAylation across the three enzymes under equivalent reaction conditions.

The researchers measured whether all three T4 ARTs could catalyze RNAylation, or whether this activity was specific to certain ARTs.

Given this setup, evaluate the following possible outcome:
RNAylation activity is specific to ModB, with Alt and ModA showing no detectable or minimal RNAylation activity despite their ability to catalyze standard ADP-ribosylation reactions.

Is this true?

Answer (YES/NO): YES